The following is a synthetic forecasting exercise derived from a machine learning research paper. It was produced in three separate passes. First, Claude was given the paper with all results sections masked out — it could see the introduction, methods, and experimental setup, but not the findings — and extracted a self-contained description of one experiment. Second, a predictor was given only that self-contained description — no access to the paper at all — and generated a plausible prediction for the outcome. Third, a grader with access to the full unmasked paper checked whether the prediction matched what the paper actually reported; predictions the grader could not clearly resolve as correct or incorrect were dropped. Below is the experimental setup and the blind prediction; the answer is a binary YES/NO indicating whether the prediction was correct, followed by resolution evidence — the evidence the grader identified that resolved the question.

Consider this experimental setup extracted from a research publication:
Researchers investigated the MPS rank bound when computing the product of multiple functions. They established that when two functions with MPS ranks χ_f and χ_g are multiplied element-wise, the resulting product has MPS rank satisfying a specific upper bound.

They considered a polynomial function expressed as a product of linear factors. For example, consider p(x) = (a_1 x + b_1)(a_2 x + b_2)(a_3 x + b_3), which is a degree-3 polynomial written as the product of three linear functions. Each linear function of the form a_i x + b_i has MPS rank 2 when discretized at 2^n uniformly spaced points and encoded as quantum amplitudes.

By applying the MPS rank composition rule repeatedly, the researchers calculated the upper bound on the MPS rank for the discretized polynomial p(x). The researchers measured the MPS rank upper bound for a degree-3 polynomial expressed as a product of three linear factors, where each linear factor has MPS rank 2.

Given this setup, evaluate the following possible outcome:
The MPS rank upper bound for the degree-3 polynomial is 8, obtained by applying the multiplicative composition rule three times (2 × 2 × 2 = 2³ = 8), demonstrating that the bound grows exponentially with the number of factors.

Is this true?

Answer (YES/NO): YES